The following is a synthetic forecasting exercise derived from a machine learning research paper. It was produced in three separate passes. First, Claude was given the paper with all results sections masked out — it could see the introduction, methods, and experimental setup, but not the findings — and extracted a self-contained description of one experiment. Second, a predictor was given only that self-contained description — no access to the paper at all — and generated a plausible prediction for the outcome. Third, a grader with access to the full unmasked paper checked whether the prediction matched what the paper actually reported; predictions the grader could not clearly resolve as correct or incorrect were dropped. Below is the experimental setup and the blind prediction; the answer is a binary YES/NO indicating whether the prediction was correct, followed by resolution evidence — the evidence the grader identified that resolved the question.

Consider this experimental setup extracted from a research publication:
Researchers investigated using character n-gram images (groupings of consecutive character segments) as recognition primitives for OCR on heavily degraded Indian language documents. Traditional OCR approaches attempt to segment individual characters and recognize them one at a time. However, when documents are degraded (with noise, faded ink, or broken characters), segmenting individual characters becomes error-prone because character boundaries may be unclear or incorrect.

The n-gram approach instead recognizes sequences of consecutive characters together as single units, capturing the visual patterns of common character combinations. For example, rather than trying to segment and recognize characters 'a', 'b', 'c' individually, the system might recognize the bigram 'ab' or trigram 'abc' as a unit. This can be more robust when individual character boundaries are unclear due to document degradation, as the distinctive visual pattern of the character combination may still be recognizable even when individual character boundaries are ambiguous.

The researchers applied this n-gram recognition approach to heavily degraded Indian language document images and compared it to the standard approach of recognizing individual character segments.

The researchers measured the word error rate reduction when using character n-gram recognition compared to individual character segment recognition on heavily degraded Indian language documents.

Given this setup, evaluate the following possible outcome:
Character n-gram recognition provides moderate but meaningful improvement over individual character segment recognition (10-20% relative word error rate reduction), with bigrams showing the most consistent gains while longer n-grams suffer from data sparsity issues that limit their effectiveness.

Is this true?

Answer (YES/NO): NO